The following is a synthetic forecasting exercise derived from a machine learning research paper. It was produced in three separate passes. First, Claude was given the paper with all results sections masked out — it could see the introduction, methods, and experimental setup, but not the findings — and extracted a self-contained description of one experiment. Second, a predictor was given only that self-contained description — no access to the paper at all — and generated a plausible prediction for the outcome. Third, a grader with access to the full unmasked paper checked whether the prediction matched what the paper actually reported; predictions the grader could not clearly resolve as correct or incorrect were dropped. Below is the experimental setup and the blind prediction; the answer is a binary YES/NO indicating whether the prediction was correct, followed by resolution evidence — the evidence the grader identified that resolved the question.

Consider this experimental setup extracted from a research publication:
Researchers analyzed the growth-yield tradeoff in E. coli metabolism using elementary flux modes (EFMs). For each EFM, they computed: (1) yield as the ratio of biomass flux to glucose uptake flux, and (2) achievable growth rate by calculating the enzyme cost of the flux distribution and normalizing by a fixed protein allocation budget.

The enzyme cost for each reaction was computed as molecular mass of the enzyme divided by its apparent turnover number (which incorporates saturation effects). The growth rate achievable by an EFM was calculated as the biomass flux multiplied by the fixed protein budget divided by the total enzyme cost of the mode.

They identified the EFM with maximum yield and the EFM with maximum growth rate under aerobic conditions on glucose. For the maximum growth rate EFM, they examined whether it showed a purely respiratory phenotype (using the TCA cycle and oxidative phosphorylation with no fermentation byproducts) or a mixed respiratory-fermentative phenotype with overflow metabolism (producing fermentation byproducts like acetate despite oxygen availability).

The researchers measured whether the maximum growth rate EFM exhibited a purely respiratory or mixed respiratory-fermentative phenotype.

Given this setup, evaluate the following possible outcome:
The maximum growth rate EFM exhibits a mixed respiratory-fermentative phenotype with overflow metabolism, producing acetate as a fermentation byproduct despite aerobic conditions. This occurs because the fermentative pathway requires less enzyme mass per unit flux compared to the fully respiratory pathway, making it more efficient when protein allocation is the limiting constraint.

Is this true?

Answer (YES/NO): YES